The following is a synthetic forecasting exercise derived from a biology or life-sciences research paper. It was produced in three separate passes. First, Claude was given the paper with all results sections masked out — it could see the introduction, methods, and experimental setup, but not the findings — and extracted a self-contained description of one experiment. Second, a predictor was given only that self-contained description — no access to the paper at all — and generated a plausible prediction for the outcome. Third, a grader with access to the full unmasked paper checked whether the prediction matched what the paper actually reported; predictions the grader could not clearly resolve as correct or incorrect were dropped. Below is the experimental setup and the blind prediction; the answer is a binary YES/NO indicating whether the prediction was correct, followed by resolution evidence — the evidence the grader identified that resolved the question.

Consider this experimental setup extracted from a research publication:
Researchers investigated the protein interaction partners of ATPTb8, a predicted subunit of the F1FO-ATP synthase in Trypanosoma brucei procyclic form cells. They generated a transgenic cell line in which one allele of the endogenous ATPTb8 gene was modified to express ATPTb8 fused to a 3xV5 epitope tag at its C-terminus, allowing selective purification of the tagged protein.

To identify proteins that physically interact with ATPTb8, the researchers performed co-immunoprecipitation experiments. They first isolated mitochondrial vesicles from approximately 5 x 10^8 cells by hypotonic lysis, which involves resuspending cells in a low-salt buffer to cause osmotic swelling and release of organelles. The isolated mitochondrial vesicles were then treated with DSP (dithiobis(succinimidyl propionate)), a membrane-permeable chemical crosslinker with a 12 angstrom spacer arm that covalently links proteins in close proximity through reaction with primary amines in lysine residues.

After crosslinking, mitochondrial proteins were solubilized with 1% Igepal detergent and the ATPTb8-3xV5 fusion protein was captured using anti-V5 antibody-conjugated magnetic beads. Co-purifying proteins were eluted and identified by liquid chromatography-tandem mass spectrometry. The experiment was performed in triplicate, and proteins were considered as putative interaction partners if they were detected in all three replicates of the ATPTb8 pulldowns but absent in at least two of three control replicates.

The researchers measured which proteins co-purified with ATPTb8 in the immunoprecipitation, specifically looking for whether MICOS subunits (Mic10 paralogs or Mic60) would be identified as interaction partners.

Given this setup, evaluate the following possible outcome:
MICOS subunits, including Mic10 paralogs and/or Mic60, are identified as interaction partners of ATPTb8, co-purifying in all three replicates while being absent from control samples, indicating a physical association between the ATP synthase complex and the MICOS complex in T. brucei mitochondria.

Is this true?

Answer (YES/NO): YES